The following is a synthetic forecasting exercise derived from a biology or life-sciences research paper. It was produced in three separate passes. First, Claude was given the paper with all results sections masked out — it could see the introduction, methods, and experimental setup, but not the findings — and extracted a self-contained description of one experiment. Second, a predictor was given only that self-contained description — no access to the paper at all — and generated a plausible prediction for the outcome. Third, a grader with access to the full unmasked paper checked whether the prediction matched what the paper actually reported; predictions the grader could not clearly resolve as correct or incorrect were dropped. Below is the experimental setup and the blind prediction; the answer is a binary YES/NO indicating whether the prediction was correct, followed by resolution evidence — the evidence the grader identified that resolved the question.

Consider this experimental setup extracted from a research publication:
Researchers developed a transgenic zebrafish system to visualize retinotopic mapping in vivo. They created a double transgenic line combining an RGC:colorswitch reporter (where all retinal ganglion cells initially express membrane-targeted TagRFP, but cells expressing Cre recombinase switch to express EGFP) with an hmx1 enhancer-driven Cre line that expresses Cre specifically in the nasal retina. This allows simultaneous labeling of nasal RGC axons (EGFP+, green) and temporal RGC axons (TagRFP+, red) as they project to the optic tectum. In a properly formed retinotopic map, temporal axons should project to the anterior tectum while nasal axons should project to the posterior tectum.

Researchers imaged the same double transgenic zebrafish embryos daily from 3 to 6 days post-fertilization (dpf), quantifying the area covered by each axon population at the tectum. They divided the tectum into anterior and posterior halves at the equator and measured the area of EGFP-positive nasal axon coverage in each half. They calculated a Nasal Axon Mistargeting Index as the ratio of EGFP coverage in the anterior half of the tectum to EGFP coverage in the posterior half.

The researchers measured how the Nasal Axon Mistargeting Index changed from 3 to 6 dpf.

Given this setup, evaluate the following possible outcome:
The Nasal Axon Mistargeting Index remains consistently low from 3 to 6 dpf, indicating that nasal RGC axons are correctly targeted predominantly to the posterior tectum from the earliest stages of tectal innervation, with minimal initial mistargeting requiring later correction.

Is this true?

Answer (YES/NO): NO